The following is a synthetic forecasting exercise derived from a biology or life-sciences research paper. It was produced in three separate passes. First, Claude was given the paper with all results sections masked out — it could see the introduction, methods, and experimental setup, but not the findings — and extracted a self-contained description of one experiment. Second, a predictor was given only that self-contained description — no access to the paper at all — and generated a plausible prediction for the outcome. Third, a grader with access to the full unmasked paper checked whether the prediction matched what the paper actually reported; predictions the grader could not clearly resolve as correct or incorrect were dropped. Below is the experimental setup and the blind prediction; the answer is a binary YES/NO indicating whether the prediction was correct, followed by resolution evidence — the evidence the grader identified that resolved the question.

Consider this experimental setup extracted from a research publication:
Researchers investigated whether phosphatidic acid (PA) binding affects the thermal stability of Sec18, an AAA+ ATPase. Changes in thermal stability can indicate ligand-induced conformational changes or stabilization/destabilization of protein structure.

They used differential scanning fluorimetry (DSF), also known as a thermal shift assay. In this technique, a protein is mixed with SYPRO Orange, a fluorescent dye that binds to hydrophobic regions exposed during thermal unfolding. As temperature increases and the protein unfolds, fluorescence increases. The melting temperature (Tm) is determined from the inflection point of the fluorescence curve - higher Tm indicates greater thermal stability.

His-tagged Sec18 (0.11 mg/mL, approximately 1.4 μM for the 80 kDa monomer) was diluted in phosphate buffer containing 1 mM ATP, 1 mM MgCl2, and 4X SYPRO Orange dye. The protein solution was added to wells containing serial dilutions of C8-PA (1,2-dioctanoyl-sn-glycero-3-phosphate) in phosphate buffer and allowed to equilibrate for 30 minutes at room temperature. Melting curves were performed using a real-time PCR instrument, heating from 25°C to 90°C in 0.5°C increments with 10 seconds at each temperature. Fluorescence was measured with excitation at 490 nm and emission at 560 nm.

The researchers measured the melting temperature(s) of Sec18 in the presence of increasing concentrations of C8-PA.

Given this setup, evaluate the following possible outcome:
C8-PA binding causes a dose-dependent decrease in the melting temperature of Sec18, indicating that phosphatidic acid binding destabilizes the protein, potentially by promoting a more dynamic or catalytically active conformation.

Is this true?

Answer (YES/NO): NO